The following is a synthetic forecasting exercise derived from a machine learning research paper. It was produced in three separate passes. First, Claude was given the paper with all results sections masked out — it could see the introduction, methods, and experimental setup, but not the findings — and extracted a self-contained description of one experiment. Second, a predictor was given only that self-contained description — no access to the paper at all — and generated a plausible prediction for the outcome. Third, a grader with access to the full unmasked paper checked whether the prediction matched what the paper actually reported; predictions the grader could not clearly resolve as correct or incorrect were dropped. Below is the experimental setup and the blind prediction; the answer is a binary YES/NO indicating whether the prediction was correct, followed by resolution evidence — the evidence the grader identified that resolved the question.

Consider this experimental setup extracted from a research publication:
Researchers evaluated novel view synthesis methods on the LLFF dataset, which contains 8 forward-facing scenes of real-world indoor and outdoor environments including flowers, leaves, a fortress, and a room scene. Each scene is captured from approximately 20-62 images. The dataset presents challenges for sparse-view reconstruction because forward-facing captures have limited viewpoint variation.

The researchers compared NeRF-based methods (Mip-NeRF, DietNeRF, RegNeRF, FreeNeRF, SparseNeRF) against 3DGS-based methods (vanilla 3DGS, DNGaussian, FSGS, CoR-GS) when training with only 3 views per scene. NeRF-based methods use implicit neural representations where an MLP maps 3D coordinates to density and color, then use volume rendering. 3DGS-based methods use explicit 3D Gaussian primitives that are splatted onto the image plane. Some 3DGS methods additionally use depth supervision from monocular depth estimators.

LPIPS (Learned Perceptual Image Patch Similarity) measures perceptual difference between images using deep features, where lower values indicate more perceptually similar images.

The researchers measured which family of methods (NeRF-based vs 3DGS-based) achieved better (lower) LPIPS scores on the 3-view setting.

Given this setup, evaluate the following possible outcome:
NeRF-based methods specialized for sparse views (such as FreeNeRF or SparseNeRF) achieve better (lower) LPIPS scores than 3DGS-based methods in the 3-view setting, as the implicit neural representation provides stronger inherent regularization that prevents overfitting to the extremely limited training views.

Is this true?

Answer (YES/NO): NO